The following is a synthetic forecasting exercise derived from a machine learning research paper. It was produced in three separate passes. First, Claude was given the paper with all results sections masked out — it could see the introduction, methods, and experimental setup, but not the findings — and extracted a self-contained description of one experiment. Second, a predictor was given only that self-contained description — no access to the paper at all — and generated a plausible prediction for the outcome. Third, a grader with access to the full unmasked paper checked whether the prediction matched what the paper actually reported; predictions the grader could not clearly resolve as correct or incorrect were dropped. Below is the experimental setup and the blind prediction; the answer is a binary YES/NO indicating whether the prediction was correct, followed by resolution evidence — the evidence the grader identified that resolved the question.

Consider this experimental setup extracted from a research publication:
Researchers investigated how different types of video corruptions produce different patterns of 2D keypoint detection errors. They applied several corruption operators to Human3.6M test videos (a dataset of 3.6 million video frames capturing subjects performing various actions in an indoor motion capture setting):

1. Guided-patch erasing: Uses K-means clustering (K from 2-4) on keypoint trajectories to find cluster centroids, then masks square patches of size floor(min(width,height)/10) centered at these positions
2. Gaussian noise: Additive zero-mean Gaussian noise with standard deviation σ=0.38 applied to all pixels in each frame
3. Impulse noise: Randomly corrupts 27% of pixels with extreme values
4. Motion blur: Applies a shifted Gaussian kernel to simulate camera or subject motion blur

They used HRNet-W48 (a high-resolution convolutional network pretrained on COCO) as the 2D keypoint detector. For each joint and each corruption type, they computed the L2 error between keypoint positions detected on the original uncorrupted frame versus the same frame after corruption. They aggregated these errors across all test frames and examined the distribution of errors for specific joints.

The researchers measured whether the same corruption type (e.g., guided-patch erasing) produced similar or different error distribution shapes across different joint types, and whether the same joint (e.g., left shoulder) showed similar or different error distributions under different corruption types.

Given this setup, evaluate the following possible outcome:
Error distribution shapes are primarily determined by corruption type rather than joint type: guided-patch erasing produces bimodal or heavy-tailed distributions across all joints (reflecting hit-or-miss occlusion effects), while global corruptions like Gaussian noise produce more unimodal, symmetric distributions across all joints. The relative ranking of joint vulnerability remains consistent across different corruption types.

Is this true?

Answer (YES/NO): NO